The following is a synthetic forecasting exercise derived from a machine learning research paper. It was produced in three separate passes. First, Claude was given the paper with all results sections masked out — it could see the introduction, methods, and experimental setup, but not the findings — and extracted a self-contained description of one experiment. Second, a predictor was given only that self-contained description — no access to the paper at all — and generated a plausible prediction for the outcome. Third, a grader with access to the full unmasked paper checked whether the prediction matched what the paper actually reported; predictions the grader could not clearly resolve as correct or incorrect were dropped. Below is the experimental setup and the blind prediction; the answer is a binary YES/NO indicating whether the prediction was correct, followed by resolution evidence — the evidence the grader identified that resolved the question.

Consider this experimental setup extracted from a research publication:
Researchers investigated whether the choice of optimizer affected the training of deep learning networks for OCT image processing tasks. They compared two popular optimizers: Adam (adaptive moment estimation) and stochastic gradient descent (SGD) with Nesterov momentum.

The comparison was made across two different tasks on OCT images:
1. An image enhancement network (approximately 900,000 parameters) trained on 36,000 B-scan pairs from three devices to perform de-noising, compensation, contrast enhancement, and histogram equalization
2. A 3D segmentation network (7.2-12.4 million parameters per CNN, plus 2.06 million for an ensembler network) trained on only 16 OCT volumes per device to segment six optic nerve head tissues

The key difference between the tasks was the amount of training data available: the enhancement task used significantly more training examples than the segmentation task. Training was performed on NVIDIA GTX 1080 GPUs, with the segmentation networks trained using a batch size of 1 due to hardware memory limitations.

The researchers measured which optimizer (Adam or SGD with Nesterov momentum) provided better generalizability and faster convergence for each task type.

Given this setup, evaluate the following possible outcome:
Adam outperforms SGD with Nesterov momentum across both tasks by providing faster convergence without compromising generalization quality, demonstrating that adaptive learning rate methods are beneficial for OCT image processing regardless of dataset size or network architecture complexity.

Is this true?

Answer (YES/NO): NO